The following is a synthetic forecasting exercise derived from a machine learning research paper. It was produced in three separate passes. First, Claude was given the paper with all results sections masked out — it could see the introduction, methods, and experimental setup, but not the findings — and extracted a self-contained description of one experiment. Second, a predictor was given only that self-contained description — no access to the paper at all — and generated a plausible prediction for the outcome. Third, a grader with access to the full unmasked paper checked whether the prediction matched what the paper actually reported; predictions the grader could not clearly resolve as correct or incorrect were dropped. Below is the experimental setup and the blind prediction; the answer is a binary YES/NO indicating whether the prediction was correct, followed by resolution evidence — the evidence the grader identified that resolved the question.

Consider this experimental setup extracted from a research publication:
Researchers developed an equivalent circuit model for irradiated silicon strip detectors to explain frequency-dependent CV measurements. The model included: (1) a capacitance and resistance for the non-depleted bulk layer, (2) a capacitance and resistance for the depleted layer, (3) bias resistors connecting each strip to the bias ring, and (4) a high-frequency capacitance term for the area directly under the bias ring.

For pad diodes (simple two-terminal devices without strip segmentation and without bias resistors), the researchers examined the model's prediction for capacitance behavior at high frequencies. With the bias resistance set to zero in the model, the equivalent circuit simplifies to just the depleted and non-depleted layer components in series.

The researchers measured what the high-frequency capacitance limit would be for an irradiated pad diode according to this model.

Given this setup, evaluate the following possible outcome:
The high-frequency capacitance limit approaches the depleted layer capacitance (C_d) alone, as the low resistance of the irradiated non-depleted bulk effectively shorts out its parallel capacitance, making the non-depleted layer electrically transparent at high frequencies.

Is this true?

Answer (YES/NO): NO